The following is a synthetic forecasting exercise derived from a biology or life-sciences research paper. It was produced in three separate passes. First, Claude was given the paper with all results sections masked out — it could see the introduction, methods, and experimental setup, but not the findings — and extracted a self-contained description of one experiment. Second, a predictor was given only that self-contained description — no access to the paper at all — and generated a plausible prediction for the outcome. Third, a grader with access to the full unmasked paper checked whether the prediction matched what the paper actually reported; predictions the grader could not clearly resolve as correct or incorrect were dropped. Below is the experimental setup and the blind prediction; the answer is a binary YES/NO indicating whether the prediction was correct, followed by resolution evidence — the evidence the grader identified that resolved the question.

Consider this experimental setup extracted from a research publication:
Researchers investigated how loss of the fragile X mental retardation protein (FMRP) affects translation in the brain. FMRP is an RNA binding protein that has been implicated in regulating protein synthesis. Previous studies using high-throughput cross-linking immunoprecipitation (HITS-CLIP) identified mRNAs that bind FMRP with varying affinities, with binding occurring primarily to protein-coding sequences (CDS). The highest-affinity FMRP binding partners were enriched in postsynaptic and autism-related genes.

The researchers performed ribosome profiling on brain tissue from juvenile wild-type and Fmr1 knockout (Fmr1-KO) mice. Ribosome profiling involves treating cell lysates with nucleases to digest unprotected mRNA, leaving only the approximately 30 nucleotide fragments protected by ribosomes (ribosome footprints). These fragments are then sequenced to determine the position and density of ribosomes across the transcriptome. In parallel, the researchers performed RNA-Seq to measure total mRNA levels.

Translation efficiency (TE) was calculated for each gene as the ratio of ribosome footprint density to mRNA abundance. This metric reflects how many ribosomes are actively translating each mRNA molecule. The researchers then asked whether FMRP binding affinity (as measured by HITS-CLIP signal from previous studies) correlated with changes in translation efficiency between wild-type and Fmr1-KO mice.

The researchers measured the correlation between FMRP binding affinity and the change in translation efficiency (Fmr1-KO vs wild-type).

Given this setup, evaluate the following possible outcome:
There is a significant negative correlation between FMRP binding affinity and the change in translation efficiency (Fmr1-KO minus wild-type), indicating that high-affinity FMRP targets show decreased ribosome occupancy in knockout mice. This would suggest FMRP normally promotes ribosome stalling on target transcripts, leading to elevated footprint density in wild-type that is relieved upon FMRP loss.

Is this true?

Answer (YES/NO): YES